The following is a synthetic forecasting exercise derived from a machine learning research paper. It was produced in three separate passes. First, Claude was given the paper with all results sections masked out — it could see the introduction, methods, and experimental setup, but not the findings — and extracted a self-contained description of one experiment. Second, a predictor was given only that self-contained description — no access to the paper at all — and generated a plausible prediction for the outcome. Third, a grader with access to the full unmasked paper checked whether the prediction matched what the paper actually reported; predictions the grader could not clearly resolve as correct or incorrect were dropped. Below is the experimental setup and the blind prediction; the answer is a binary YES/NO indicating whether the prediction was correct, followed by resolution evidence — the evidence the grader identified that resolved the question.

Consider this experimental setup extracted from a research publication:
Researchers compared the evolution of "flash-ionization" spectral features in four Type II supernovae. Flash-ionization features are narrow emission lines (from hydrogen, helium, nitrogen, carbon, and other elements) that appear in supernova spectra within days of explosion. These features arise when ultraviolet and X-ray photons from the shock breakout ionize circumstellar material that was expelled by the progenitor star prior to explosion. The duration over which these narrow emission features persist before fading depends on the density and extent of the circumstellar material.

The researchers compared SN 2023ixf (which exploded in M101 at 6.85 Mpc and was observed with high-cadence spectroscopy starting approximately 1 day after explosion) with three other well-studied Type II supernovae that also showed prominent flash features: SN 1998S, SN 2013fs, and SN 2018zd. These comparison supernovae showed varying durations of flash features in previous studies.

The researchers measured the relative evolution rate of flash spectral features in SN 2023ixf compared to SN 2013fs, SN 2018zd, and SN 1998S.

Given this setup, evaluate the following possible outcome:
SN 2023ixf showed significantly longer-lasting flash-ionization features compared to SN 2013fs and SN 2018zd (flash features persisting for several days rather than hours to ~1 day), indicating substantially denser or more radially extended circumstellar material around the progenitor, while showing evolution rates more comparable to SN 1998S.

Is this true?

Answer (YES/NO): NO